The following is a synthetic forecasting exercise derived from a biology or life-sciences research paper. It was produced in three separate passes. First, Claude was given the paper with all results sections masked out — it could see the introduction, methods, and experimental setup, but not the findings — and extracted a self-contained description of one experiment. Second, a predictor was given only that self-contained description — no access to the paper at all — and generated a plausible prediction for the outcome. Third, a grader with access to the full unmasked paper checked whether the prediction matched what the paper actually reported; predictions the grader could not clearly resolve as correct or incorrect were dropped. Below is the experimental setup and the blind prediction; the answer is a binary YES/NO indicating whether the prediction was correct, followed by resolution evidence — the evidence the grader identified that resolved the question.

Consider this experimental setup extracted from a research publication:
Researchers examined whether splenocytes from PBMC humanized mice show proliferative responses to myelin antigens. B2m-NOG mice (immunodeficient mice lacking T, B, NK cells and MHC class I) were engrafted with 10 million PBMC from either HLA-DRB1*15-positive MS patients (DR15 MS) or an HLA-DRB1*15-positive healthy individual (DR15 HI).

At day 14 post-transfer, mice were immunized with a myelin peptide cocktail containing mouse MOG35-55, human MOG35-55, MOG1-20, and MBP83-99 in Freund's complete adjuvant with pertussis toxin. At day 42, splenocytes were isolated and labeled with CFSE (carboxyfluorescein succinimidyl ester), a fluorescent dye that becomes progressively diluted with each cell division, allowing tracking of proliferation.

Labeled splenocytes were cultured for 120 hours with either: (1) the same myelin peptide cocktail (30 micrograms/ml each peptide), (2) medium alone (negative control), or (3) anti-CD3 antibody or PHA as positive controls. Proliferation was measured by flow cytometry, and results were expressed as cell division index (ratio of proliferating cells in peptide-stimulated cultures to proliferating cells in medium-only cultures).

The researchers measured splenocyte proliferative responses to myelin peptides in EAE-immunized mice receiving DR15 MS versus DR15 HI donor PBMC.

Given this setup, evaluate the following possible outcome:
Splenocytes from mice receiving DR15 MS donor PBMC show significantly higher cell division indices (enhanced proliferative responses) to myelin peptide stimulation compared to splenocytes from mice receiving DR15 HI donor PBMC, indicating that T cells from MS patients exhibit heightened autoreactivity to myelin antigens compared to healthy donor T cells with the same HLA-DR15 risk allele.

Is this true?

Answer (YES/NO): NO